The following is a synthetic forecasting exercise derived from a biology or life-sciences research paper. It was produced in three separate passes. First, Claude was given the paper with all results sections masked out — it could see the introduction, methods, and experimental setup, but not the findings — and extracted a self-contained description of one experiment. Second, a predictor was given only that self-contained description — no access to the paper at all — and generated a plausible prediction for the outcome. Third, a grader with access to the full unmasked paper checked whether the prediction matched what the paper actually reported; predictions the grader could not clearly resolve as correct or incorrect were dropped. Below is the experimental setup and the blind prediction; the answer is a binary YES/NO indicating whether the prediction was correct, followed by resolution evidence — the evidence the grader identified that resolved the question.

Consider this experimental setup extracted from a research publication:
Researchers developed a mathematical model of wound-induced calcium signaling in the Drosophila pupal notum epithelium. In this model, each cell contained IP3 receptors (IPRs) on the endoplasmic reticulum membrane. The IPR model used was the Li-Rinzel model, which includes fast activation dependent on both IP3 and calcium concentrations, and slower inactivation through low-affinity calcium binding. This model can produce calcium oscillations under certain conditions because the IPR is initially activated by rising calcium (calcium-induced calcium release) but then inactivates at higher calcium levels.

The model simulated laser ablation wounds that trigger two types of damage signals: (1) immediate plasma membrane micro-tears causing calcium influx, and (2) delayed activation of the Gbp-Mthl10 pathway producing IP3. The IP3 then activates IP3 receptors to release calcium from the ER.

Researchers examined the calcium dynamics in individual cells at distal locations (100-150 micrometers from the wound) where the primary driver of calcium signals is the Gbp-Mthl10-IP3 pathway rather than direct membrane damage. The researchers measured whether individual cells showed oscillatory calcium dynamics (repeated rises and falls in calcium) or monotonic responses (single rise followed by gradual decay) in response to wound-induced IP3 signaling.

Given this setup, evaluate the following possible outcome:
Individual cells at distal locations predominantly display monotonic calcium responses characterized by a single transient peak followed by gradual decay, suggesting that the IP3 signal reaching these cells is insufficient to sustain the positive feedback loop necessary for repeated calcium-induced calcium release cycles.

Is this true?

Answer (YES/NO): NO